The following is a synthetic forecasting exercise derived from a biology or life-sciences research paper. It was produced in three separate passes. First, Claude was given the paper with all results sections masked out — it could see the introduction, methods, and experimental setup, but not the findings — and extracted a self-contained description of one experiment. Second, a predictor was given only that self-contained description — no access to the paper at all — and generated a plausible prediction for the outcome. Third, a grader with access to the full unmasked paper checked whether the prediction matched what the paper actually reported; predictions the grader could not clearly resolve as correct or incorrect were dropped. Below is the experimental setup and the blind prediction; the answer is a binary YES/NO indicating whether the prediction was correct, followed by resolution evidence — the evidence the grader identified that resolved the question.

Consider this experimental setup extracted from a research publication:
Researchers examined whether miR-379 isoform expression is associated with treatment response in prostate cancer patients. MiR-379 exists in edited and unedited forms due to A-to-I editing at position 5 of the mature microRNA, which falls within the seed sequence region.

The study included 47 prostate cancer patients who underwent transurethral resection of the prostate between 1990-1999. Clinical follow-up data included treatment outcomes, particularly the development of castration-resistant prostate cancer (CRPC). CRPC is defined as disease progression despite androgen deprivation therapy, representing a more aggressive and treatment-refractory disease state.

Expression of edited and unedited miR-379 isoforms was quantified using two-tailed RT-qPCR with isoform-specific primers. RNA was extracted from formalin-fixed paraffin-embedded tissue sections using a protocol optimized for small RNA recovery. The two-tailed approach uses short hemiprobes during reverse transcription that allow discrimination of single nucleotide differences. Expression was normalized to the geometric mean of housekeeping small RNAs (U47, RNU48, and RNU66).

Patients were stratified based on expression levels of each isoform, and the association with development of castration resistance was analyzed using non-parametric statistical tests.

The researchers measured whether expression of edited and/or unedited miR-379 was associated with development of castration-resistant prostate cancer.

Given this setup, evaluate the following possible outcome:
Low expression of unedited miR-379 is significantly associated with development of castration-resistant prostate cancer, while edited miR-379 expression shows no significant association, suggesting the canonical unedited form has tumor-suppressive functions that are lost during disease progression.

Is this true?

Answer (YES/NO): YES